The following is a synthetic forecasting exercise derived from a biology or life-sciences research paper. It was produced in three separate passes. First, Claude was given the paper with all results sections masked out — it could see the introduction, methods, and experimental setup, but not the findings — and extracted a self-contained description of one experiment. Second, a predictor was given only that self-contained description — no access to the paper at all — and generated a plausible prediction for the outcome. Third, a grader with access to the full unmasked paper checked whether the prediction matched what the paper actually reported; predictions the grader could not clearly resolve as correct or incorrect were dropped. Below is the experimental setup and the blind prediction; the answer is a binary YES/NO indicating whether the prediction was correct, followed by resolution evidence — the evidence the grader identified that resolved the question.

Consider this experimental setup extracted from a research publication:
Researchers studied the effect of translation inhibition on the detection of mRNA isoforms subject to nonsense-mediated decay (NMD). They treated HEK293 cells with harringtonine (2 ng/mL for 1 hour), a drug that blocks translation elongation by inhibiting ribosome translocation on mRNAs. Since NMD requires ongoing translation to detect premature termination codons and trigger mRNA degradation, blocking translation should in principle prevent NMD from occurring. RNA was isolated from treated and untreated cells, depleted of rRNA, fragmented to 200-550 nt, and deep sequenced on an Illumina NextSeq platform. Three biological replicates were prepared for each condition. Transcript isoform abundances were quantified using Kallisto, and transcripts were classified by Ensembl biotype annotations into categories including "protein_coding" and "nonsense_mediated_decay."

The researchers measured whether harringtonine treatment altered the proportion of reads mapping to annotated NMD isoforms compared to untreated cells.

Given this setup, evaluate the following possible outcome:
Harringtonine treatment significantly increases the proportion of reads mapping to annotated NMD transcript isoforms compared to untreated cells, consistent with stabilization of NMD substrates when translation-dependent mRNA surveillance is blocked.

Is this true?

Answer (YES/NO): NO